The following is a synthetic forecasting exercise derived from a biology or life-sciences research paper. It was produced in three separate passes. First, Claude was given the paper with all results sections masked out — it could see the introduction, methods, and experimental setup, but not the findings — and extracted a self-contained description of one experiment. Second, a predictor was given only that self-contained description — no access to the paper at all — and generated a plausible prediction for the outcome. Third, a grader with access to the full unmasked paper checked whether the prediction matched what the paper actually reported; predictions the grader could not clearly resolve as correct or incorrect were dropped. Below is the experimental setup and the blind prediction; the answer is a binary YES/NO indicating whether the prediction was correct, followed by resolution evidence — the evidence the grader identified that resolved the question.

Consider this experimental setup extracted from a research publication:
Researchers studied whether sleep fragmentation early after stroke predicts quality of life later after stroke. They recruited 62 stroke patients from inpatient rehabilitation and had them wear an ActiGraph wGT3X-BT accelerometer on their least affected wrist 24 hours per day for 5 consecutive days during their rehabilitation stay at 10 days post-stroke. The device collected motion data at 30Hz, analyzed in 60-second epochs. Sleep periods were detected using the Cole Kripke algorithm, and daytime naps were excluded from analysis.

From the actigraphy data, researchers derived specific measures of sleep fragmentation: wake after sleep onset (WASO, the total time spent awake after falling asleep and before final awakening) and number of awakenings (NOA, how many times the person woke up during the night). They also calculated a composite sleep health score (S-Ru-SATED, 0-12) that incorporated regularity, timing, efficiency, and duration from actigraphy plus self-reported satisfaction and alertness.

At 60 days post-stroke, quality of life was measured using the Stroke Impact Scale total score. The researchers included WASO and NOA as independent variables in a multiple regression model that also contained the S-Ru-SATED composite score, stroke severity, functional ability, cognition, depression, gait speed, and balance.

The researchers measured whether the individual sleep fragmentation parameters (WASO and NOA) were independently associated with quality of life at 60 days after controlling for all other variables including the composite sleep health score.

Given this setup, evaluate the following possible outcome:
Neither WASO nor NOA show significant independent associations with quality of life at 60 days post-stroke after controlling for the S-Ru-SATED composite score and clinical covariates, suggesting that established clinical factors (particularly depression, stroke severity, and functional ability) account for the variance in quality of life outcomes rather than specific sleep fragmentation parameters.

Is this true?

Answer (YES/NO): NO